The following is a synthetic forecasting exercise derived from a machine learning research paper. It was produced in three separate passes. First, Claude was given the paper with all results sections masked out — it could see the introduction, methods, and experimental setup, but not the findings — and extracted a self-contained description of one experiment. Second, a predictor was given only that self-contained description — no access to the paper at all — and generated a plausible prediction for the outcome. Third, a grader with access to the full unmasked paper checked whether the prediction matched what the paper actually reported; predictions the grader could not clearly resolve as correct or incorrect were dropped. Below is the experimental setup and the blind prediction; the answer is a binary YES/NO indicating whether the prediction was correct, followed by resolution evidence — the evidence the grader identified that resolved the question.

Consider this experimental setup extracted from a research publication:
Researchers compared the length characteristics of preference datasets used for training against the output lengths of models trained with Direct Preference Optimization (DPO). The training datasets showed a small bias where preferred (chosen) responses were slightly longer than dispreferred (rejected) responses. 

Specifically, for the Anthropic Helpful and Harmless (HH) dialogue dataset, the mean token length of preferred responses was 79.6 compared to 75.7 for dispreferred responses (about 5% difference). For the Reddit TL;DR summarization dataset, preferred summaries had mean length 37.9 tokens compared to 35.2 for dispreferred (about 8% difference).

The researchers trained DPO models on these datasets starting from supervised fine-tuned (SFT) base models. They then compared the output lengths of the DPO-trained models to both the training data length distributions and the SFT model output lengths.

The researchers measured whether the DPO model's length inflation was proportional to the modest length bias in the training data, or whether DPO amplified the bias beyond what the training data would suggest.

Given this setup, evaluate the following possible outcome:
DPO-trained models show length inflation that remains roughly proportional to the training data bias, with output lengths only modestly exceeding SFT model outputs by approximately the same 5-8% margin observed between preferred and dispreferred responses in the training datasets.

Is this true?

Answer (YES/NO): NO